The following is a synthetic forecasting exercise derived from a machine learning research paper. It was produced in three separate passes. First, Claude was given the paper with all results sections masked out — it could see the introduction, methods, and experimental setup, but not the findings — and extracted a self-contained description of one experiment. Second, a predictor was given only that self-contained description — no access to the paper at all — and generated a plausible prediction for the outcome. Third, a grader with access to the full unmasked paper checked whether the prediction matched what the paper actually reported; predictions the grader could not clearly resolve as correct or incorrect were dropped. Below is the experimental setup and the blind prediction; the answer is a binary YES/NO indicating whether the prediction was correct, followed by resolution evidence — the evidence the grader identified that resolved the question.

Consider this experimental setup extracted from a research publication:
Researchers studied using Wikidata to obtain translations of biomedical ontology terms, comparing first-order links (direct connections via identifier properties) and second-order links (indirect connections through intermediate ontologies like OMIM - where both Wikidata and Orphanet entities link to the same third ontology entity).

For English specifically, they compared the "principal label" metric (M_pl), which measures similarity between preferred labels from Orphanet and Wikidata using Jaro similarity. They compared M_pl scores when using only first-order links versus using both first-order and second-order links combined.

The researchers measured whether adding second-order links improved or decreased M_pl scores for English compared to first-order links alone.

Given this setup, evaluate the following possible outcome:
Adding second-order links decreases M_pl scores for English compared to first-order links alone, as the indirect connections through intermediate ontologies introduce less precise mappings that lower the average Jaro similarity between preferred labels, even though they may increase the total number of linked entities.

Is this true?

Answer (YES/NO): NO